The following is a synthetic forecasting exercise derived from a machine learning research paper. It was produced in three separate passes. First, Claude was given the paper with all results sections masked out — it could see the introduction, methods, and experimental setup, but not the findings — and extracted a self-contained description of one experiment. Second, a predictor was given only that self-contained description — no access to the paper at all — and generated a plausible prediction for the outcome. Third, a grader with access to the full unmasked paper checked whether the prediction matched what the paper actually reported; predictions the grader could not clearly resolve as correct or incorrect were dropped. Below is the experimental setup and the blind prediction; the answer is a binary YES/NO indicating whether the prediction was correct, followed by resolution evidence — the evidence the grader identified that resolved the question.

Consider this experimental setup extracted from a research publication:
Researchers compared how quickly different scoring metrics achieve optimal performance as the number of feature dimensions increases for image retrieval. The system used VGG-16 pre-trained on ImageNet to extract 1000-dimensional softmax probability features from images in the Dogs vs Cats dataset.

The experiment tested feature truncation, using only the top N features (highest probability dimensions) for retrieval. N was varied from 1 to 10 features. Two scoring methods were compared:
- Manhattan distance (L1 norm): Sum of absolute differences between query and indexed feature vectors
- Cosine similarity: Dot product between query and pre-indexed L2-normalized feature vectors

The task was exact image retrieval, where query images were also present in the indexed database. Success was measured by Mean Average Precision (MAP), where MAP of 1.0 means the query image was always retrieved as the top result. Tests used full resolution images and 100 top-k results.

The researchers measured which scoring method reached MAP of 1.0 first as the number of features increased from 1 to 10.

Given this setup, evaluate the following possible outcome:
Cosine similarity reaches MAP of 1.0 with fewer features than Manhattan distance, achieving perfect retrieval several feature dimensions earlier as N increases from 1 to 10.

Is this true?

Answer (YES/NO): NO